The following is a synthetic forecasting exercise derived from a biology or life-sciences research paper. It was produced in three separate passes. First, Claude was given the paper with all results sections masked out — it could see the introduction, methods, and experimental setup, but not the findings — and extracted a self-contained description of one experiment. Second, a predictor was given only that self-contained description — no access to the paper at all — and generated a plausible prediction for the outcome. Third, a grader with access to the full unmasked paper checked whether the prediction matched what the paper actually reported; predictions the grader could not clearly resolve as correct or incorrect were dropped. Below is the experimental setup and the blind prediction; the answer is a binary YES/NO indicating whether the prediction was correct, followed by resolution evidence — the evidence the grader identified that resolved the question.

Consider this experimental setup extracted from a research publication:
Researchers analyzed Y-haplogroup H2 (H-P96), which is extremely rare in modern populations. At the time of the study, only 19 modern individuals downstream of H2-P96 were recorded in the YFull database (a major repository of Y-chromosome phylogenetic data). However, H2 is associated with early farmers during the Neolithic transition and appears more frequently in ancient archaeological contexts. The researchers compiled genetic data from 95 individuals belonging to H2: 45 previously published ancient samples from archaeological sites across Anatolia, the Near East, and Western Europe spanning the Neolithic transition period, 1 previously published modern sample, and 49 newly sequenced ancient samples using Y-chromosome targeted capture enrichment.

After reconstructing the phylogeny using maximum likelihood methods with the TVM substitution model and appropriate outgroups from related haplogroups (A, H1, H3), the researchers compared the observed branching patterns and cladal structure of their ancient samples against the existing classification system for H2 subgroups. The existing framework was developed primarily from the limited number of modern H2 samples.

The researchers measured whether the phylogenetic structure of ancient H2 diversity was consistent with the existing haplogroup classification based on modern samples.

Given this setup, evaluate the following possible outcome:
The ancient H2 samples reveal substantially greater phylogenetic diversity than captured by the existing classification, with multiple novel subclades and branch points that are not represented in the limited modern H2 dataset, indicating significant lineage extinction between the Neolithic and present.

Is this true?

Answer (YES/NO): YES